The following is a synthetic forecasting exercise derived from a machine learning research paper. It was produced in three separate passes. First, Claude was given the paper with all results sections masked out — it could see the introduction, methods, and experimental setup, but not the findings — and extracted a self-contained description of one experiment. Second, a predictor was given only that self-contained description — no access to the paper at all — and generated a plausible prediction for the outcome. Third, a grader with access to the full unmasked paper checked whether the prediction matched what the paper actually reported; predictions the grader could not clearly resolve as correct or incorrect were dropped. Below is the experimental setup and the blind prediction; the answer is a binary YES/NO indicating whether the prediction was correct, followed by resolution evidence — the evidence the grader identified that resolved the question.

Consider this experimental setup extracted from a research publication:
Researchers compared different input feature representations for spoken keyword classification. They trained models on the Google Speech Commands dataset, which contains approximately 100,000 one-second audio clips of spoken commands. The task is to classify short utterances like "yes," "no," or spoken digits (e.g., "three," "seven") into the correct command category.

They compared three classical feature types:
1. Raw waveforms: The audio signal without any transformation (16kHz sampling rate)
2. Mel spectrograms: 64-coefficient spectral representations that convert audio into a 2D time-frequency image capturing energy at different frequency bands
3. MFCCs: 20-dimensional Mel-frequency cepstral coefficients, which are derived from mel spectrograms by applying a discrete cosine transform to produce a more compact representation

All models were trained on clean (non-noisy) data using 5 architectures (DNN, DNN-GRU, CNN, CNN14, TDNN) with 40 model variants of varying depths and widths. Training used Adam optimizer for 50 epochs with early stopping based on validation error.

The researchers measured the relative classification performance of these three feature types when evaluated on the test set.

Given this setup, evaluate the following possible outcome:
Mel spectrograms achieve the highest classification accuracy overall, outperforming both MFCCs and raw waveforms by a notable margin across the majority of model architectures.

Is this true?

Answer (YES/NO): YES